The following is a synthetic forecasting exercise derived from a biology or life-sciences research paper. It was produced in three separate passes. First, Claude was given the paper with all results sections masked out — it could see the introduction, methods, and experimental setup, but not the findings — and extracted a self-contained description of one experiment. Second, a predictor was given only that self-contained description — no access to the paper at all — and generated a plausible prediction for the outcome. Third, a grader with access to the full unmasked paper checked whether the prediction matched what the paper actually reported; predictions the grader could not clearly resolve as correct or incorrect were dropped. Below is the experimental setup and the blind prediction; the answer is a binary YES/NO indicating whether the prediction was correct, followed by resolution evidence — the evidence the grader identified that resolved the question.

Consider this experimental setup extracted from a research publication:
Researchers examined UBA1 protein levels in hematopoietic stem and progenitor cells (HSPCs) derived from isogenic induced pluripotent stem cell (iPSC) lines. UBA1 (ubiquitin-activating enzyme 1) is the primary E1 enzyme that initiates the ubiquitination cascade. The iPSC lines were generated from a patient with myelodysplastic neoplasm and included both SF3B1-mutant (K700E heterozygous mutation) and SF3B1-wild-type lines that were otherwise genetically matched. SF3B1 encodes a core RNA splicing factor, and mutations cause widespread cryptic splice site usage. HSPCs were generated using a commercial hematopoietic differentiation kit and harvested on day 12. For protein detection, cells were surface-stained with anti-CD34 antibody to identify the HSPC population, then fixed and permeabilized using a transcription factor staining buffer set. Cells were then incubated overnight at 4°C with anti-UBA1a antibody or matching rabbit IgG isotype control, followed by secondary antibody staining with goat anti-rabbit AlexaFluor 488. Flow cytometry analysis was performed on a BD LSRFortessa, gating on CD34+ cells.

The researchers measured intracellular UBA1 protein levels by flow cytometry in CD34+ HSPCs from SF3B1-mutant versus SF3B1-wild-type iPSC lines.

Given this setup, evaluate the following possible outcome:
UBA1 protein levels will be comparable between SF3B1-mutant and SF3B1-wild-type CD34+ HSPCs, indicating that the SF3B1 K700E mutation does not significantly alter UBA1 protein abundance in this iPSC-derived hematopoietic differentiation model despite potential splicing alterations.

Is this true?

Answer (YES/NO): NO